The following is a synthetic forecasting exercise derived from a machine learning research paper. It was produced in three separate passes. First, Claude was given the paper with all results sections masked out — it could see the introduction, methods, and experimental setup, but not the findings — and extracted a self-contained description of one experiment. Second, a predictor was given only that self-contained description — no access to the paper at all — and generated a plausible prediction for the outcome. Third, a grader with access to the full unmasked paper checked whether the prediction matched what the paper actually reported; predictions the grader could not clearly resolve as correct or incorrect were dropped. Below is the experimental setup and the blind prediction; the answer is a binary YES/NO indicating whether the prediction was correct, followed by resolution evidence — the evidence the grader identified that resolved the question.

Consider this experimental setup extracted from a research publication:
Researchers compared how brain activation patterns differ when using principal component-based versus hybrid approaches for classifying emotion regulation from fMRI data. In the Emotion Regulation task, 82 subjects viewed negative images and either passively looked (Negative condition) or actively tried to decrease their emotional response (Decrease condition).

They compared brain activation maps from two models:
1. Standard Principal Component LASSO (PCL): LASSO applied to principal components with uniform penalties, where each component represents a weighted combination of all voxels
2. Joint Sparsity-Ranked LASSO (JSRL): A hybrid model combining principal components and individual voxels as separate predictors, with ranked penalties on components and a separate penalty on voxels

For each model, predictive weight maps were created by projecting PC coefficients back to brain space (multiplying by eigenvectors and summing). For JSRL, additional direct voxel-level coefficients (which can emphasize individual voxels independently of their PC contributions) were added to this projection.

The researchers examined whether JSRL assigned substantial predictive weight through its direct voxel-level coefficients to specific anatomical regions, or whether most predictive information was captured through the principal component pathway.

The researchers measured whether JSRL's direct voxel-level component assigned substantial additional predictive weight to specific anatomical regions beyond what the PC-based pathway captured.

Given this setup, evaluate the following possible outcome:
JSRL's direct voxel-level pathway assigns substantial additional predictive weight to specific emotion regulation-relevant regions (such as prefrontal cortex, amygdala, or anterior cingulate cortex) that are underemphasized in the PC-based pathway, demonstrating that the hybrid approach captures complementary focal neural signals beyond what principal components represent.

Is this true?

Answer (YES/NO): NO